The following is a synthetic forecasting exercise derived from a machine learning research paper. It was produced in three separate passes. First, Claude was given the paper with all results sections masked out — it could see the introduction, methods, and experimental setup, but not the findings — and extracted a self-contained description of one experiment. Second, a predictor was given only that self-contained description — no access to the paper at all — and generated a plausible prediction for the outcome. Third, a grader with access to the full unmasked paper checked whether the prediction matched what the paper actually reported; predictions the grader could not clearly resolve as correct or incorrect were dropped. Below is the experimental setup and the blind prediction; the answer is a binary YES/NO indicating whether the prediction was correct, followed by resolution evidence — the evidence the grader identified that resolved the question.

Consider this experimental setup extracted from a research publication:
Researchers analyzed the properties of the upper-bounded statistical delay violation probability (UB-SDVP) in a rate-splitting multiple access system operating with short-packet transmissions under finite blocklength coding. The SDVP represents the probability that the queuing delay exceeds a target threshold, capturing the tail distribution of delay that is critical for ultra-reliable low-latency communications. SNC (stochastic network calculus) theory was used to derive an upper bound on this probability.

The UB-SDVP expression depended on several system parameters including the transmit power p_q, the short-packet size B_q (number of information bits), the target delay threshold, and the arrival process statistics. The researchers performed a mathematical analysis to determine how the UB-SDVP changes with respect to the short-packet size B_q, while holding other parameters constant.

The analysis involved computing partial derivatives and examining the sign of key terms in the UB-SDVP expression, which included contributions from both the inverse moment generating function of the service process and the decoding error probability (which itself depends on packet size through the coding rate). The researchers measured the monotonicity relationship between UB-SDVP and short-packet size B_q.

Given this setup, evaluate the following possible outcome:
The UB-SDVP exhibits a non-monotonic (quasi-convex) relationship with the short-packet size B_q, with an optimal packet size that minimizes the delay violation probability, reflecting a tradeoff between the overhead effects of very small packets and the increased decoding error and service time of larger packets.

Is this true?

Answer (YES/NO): NO